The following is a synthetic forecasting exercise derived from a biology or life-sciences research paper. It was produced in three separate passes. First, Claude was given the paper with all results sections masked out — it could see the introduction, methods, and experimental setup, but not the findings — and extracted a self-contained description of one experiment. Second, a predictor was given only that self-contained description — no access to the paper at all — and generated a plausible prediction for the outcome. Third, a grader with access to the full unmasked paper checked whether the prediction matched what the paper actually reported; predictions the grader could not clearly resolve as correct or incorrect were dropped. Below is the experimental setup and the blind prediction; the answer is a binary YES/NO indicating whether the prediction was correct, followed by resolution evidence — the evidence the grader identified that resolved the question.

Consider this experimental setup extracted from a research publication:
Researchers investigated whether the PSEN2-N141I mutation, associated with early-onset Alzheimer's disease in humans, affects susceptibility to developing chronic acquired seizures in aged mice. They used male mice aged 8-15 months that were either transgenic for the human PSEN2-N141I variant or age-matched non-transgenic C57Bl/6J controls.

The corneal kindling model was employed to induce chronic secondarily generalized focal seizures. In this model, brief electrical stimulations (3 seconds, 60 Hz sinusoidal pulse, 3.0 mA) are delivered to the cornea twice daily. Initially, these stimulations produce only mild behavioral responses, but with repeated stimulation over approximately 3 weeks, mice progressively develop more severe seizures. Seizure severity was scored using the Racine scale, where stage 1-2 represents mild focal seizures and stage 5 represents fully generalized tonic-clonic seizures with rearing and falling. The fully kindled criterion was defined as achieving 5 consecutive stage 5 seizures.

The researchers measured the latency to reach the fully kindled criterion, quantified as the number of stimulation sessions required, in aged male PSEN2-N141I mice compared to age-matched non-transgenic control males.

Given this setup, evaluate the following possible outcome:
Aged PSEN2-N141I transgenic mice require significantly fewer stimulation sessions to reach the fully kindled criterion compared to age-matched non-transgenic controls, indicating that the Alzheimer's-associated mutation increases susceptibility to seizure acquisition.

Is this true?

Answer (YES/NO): NO